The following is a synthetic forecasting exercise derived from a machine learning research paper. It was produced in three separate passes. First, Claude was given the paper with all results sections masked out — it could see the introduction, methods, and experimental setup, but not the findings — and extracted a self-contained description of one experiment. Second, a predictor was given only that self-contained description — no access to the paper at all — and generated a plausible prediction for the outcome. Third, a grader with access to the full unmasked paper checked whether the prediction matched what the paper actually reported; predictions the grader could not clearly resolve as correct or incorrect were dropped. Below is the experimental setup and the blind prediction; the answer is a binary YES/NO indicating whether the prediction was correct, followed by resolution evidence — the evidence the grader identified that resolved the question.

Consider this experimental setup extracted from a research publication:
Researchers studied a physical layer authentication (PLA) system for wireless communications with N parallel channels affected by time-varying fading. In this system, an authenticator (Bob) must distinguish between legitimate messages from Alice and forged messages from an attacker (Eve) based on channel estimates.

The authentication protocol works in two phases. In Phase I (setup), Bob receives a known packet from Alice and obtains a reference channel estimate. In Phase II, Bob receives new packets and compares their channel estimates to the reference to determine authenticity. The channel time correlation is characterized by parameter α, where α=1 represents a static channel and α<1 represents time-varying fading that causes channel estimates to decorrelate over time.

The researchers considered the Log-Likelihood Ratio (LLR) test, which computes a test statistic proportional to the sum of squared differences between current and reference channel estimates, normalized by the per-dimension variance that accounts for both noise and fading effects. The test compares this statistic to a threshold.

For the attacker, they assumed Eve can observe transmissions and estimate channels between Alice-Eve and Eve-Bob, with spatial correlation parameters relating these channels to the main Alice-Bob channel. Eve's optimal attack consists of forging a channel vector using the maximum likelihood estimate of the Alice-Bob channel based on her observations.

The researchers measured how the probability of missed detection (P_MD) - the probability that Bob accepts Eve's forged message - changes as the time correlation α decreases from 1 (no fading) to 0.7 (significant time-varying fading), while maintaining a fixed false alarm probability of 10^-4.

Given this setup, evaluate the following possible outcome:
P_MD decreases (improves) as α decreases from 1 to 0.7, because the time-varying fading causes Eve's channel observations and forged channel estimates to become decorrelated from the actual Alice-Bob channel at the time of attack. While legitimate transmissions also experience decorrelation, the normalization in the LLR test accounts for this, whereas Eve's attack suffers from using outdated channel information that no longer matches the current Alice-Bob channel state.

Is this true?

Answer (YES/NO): NO